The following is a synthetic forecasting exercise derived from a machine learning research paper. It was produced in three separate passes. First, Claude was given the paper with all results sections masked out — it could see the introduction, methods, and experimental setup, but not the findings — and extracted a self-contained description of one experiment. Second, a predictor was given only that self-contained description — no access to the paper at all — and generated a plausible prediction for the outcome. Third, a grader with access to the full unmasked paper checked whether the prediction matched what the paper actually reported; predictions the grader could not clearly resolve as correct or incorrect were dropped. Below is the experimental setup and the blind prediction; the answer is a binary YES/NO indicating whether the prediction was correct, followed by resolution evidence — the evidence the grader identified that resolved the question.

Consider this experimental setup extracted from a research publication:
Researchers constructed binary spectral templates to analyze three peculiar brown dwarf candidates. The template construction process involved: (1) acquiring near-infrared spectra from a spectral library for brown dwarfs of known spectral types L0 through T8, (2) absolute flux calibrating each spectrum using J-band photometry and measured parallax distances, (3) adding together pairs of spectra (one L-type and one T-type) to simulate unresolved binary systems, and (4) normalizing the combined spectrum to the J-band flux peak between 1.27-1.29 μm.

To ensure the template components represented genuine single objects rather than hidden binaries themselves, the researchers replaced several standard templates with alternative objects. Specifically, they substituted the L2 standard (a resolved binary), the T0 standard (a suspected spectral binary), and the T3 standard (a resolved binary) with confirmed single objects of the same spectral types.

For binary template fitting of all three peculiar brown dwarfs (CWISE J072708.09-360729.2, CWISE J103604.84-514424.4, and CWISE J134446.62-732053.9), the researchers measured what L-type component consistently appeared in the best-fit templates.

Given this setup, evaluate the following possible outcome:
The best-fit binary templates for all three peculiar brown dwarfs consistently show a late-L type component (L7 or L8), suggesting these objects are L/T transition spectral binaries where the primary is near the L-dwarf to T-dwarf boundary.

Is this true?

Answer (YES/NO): YES